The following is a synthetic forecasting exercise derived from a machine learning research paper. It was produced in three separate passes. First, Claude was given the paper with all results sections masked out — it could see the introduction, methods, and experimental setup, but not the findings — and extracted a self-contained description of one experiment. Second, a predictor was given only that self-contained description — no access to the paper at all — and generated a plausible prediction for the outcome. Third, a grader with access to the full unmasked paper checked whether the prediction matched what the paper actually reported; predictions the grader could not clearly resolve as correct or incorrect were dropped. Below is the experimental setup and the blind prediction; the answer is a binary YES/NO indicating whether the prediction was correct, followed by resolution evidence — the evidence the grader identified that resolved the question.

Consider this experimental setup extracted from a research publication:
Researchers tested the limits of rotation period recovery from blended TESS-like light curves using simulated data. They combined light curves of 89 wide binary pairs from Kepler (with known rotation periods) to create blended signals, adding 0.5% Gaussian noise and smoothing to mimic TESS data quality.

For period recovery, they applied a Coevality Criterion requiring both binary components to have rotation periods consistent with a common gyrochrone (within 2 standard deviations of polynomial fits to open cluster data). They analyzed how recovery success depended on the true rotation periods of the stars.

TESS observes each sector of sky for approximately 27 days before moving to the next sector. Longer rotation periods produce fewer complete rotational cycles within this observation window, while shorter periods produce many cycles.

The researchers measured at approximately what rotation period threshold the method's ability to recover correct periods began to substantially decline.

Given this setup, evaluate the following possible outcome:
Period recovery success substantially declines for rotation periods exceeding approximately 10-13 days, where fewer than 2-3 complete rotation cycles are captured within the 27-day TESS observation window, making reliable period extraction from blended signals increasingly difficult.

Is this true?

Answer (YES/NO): YES